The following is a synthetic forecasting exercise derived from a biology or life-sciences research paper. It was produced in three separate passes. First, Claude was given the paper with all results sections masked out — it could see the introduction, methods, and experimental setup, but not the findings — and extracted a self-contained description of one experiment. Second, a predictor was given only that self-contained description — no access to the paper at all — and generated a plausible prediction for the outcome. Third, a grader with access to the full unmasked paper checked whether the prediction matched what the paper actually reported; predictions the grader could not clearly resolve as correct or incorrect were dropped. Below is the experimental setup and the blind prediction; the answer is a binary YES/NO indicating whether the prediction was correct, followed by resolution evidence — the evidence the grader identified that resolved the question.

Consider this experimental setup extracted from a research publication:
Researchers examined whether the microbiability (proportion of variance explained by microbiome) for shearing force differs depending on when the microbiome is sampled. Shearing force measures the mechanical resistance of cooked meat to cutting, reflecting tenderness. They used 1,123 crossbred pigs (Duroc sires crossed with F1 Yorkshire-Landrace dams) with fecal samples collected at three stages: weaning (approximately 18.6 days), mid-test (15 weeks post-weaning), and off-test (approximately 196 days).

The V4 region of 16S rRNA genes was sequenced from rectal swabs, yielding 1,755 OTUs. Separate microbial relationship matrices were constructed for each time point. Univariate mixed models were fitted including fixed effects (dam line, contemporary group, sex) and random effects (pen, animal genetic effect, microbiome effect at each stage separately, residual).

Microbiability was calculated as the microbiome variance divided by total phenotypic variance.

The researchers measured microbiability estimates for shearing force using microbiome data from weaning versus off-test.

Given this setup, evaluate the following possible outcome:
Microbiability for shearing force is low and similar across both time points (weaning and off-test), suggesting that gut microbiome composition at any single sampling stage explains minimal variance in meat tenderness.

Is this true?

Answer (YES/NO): YES